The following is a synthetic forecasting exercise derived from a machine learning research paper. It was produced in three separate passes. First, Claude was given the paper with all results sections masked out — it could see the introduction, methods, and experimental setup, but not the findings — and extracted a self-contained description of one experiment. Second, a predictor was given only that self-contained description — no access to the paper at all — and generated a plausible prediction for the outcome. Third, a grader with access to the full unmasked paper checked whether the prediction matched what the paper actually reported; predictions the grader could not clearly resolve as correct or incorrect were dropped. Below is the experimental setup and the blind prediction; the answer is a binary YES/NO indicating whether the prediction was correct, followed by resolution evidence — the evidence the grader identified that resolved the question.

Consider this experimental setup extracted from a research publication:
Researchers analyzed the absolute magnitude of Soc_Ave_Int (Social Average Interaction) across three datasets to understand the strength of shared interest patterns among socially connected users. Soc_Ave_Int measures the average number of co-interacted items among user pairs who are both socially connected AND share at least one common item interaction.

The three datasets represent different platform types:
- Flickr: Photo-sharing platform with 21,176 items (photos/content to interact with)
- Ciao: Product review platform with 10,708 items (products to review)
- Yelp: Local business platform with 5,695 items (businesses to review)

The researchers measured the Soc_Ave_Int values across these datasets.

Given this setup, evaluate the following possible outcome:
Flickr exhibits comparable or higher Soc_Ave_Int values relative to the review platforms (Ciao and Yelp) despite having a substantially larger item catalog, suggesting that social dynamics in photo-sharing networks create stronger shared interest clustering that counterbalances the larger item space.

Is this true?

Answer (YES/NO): NO